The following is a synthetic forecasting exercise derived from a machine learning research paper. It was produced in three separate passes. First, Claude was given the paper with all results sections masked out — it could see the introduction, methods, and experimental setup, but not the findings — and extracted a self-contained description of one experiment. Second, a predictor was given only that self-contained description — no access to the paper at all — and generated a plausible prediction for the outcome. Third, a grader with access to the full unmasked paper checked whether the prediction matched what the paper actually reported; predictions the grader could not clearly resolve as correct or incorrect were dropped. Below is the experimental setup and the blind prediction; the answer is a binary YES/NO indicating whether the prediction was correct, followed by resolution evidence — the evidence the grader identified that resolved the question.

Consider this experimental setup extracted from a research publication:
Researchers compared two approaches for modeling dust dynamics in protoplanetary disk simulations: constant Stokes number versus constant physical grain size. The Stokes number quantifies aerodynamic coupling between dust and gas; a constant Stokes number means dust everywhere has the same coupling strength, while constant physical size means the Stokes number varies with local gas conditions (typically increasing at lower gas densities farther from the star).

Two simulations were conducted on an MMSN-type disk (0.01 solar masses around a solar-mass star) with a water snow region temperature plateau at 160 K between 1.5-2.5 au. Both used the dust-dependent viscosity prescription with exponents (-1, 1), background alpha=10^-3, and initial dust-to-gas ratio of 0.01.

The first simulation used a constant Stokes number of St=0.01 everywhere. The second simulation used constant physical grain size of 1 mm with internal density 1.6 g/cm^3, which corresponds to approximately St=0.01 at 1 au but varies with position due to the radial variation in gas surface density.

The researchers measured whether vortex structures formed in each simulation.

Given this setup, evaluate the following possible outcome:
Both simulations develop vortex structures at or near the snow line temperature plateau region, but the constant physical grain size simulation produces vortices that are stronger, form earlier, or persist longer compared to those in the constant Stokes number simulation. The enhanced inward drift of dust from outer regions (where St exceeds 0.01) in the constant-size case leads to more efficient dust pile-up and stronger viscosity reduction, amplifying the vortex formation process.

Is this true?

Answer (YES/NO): NO